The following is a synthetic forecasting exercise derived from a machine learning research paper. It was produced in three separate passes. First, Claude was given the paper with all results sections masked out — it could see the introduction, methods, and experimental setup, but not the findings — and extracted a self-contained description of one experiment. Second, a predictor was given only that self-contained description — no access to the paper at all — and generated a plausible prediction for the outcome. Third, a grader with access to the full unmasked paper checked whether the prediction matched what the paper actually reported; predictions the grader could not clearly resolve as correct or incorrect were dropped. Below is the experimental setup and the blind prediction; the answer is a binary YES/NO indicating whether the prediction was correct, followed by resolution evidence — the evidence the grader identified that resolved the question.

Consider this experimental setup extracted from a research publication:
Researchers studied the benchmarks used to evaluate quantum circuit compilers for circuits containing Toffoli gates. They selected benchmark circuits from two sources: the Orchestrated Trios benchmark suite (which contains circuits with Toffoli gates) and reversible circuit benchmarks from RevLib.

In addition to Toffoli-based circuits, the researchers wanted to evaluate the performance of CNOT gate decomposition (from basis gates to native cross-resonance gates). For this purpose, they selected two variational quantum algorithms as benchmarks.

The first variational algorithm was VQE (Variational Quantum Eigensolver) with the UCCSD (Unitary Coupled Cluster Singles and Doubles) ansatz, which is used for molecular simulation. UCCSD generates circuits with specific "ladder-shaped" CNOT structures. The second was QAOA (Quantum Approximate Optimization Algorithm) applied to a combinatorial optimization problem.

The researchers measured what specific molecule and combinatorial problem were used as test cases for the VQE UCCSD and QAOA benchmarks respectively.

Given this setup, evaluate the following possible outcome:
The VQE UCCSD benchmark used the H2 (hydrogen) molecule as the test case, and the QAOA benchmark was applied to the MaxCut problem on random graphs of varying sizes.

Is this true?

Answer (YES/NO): NO